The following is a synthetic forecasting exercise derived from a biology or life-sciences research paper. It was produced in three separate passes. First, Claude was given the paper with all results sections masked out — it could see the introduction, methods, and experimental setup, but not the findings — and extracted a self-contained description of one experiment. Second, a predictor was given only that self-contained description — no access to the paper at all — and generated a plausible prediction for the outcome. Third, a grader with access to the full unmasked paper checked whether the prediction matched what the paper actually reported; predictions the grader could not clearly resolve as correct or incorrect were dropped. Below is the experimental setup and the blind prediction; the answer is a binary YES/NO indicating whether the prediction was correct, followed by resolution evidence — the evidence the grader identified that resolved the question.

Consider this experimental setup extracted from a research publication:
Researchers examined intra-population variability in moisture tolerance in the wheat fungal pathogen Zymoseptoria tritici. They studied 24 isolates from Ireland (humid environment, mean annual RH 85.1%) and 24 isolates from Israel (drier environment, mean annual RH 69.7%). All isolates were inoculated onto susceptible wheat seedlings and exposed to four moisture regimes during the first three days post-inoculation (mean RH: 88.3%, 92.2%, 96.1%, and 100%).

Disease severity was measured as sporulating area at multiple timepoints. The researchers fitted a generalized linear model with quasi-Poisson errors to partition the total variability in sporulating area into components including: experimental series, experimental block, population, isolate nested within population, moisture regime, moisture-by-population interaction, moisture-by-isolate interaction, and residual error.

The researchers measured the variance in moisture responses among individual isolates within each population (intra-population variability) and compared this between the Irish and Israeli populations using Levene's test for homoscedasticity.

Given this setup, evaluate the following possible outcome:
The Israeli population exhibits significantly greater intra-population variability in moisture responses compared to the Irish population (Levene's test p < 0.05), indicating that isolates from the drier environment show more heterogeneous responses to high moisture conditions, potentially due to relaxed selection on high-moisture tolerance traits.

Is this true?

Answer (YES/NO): YES